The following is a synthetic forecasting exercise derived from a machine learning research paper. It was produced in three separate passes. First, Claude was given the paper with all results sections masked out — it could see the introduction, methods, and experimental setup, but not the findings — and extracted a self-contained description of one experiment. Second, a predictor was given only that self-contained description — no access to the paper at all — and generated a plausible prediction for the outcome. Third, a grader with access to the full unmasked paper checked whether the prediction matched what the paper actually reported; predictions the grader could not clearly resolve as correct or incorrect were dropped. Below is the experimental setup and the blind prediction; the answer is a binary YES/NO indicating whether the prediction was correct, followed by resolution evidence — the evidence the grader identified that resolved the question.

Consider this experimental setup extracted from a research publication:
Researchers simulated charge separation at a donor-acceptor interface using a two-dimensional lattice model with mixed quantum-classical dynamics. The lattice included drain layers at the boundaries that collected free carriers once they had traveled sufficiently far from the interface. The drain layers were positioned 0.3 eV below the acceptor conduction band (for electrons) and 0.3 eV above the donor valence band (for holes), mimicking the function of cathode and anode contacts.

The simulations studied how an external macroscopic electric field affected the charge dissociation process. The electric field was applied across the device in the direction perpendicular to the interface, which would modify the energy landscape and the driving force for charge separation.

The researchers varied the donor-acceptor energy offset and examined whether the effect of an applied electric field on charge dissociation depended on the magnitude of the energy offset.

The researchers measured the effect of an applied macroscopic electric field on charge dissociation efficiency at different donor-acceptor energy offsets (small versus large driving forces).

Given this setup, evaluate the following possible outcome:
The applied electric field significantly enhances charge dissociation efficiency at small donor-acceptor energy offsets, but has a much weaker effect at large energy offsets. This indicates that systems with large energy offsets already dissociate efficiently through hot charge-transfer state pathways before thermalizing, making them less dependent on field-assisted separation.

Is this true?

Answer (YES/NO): NO